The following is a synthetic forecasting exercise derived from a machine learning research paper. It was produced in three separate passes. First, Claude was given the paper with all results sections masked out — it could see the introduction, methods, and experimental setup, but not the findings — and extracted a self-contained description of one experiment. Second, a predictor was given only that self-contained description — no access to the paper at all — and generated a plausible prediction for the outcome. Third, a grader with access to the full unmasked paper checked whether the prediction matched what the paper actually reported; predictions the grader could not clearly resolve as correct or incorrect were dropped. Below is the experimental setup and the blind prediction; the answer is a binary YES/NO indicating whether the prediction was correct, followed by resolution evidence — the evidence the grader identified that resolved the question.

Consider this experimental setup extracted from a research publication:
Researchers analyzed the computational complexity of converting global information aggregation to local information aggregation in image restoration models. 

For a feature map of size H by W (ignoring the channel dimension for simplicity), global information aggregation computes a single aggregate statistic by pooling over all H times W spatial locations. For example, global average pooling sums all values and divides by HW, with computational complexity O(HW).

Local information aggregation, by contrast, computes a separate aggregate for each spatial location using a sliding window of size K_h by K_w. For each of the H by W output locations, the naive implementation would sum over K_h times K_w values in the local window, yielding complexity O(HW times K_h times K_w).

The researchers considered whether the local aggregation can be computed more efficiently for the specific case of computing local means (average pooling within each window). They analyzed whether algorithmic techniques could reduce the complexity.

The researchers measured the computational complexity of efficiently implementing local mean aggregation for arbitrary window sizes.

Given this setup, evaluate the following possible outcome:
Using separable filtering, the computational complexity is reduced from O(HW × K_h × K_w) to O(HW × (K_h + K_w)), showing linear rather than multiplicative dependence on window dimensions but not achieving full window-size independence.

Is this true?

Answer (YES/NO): NO